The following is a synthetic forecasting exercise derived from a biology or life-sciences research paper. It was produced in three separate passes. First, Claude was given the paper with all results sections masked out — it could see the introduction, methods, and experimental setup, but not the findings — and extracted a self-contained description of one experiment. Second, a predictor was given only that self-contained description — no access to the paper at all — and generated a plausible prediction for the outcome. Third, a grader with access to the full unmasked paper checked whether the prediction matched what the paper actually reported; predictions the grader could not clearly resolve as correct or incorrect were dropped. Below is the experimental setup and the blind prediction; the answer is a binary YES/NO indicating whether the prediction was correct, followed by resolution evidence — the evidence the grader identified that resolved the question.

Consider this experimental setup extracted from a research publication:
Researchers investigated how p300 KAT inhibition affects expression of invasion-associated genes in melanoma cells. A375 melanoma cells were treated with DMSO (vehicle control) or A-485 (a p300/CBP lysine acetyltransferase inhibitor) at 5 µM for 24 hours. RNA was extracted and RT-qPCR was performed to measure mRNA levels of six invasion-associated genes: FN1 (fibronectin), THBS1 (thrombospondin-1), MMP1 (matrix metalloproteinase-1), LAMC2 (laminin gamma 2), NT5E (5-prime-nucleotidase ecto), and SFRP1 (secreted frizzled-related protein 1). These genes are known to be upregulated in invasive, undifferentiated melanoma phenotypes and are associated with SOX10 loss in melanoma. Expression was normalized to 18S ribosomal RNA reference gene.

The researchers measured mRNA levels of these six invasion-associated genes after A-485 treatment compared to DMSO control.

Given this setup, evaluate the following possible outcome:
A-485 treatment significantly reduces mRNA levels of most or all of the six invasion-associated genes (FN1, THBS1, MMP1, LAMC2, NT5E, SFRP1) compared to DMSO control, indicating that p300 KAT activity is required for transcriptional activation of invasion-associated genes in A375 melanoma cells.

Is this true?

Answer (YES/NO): YES